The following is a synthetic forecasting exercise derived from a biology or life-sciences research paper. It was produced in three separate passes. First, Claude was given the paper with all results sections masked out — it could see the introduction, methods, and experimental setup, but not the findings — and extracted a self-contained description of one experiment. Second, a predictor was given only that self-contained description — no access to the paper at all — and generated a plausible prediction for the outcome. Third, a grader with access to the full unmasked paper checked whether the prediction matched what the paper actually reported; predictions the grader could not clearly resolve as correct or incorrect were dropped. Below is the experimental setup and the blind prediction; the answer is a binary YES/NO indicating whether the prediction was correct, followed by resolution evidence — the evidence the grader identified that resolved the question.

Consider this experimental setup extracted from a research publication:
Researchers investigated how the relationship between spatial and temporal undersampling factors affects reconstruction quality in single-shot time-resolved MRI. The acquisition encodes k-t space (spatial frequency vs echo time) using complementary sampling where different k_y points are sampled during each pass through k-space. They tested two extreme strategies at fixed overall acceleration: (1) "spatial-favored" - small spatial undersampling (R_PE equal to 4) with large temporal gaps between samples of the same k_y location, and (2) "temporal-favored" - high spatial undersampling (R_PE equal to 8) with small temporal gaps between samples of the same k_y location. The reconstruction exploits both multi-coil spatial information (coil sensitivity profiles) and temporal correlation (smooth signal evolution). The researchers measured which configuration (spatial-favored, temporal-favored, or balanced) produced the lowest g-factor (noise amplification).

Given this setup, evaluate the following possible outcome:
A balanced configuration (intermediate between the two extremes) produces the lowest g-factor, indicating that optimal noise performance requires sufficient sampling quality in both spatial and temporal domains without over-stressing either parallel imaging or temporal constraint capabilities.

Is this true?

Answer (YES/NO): YES